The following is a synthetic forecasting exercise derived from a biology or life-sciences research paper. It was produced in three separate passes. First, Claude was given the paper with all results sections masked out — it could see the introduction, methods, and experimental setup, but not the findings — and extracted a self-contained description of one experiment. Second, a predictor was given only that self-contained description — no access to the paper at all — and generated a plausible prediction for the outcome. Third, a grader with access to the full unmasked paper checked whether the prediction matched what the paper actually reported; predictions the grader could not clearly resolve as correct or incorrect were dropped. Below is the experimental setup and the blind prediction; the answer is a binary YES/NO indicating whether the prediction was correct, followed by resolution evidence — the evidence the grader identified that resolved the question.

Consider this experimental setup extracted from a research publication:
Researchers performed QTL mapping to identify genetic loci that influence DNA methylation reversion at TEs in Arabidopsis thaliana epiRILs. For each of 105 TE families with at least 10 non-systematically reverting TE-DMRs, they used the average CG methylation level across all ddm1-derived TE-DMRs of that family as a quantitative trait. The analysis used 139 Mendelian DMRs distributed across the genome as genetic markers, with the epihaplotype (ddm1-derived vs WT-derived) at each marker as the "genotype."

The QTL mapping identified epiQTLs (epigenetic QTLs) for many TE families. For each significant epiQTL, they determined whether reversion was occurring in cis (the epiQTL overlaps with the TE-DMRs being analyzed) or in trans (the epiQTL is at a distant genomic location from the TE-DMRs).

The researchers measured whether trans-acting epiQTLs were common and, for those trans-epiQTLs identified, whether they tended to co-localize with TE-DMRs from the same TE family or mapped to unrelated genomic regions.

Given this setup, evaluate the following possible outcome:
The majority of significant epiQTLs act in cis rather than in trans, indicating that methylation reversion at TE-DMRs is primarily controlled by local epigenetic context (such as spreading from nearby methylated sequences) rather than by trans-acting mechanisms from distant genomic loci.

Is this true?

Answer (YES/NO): NO